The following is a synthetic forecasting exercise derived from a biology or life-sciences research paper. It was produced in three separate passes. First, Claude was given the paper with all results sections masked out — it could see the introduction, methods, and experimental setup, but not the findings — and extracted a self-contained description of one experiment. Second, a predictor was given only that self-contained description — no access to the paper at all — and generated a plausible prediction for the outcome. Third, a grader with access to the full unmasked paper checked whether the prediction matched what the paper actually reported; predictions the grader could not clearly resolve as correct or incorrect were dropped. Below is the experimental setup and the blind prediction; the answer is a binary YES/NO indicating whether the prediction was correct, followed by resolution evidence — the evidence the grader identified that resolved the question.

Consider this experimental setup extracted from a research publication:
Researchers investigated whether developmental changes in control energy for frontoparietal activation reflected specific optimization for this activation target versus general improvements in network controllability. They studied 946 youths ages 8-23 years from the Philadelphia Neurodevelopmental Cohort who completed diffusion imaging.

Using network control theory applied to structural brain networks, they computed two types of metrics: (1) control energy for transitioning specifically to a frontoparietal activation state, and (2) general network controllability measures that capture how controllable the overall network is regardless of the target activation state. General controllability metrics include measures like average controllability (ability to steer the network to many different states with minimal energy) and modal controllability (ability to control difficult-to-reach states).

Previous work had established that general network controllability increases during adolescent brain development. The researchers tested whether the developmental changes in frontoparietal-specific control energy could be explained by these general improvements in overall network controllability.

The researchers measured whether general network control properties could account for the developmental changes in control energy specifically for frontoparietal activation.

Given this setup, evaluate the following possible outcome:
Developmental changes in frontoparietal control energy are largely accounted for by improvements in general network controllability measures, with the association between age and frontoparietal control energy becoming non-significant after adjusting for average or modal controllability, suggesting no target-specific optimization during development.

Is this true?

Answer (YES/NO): NO